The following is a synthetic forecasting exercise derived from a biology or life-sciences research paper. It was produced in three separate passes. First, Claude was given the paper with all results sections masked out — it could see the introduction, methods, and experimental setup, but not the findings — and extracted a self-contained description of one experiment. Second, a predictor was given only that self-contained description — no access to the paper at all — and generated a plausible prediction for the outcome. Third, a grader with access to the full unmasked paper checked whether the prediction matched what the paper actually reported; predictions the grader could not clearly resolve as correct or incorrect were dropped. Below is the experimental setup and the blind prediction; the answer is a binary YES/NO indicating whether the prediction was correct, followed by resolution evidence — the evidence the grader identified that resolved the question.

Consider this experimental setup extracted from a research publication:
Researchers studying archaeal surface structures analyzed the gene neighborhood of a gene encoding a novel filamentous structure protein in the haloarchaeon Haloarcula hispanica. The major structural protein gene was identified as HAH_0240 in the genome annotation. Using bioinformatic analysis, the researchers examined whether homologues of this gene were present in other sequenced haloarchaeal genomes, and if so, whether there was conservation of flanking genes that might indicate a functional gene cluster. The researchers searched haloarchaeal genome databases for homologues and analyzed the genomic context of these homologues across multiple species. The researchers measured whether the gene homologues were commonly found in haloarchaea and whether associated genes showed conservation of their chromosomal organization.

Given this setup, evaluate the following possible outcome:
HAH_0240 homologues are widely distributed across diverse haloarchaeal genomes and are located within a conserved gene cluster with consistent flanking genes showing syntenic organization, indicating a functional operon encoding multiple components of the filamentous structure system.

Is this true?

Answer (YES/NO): NO